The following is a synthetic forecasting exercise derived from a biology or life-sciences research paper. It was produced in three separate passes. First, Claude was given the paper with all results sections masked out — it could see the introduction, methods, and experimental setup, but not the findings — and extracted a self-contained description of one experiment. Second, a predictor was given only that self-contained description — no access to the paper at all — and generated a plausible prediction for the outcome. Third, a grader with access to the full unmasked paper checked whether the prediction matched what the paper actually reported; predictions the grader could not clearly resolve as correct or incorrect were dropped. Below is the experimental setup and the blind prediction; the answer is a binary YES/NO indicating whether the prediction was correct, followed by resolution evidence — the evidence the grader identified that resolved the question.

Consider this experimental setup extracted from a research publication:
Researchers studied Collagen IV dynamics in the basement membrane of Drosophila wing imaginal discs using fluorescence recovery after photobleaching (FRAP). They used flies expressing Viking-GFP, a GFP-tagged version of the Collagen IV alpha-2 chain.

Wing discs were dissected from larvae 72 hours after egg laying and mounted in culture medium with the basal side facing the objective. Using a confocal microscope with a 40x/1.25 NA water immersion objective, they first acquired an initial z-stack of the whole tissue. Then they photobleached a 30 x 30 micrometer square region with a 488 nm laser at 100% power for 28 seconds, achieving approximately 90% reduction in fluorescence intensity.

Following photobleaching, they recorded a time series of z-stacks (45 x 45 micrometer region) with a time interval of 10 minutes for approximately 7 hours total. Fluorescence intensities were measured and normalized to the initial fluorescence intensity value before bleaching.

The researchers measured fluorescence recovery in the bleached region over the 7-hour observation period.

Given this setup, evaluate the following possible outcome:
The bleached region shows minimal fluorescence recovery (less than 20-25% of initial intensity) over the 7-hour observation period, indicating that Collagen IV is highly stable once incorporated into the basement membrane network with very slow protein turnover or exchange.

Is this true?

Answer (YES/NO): YES